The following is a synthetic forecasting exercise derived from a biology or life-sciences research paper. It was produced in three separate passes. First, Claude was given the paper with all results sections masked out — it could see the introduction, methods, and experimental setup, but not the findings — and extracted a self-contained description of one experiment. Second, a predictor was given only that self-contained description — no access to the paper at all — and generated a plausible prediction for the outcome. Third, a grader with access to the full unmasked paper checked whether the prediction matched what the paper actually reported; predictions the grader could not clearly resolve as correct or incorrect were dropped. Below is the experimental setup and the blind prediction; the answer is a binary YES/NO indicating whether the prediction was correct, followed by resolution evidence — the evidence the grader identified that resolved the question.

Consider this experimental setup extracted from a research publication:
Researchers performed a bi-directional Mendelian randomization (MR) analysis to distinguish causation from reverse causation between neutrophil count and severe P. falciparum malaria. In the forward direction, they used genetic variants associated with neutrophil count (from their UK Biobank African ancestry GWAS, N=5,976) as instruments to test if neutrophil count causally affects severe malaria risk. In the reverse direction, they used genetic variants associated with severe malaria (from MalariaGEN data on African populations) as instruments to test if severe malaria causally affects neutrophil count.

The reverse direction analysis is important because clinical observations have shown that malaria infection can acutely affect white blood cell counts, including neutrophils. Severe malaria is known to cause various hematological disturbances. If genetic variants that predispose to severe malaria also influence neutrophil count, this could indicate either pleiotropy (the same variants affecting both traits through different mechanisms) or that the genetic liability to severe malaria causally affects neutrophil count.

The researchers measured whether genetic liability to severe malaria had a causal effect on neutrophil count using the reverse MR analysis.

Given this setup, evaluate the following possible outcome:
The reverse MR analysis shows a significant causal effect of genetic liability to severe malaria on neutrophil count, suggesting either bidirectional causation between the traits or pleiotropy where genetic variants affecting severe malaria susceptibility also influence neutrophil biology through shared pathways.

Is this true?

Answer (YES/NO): NO